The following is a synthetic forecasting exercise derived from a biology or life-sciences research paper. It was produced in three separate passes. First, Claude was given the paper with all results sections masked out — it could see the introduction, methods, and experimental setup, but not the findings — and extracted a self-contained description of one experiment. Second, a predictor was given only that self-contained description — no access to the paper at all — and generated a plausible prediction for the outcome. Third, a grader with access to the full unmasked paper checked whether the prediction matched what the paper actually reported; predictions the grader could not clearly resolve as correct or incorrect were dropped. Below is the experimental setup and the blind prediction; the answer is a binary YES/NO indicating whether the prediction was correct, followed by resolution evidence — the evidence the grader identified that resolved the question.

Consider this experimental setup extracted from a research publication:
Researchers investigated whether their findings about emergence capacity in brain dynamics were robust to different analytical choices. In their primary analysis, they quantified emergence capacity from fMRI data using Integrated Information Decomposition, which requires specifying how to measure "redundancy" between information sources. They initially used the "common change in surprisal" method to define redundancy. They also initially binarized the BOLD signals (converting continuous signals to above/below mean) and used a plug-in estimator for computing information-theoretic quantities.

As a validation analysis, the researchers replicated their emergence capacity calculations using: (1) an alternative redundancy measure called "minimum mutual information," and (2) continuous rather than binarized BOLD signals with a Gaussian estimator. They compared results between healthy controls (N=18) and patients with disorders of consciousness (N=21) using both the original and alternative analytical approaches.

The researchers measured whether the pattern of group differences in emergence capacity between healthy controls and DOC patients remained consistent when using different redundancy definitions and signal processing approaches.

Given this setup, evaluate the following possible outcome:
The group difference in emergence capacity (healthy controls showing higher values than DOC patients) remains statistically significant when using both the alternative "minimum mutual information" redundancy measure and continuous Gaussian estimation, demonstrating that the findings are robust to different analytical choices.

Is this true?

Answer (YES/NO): YES